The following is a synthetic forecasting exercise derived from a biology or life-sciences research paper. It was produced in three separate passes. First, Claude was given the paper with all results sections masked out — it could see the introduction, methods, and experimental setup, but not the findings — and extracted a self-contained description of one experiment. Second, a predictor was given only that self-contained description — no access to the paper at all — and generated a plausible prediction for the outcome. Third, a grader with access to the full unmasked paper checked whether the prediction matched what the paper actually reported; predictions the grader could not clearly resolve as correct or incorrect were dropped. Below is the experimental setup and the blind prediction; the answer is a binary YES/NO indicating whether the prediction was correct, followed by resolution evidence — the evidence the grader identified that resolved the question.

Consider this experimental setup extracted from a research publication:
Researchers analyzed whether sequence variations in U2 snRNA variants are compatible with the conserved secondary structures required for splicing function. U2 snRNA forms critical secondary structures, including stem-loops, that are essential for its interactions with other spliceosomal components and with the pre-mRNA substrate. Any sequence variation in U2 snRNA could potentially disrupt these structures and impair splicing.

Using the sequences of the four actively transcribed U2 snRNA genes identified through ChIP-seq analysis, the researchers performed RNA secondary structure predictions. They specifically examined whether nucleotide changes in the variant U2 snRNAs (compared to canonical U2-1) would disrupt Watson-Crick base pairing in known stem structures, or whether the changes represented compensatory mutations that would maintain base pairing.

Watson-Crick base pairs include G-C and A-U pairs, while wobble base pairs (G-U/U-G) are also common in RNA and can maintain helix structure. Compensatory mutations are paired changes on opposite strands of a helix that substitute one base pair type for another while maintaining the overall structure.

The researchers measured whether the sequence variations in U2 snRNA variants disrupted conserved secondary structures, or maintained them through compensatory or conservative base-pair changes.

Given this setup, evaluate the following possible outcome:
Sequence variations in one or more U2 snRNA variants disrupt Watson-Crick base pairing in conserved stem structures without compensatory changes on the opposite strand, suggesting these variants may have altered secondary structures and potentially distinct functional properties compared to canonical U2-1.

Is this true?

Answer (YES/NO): NO